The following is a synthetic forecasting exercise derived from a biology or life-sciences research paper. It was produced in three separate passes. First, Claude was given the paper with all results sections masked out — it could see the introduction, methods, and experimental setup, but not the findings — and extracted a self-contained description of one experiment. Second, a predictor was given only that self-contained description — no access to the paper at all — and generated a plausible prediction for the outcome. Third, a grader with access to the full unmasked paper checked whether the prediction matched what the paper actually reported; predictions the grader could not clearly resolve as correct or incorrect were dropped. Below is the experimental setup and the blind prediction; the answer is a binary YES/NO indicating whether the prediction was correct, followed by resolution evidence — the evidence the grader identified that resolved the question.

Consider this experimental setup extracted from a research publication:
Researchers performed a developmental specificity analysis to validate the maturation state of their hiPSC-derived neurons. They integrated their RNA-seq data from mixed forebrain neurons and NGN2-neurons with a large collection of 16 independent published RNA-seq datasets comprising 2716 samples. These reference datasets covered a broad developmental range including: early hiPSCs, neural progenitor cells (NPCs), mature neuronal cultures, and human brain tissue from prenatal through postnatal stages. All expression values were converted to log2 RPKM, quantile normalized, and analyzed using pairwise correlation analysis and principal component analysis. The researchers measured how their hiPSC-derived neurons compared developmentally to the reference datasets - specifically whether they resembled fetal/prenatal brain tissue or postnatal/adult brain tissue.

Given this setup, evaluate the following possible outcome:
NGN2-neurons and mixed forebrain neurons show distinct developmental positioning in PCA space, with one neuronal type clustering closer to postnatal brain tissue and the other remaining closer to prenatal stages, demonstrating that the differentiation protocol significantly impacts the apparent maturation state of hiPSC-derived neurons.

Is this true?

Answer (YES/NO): NO